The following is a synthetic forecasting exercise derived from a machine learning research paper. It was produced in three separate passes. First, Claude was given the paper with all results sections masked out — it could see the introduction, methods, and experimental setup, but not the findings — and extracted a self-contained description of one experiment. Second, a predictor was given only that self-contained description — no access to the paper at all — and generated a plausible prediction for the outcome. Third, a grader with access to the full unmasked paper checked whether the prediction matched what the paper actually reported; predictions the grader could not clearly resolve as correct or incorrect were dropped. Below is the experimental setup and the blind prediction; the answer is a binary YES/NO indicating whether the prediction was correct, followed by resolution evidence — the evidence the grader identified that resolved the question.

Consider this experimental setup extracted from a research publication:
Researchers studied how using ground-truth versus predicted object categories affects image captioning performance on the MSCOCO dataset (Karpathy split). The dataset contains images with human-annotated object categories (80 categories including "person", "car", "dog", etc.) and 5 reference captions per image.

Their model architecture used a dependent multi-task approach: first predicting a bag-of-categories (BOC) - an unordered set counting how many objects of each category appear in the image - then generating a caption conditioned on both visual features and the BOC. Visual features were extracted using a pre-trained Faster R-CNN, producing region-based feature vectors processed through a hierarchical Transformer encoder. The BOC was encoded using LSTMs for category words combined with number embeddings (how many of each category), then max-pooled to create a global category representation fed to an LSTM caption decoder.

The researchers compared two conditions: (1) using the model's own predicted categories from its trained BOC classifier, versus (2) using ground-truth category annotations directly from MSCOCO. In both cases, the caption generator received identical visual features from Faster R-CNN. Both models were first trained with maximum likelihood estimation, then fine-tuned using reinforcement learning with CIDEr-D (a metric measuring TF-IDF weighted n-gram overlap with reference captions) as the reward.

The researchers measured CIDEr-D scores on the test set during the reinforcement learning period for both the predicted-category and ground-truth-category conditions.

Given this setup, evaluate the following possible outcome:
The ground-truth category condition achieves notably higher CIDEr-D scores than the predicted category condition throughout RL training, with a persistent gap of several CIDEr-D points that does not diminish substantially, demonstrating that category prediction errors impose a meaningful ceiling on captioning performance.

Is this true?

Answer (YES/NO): YES